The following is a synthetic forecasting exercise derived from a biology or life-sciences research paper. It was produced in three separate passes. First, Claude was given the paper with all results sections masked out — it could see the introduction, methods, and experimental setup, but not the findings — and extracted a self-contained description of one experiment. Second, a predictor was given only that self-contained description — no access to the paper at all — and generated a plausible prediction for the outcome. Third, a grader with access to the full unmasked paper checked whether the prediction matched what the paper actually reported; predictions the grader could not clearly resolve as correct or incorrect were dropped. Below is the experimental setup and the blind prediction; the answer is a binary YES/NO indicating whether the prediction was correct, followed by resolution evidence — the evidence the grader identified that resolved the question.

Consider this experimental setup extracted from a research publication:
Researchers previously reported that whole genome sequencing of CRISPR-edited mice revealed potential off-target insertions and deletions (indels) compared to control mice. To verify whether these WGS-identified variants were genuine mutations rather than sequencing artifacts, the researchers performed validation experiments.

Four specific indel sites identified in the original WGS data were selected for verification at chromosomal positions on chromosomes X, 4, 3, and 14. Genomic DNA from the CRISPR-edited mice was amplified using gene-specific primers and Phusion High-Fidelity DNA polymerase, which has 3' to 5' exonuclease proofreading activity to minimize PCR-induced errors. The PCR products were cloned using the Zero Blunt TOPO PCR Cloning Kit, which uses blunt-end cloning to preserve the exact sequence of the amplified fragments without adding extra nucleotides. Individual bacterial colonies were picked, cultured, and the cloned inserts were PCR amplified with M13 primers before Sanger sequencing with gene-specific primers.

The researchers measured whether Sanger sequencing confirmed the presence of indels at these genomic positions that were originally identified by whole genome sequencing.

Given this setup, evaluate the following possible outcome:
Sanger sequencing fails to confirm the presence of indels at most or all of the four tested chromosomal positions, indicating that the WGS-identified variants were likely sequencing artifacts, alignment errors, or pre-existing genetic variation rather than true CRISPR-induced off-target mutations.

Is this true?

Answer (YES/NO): NO